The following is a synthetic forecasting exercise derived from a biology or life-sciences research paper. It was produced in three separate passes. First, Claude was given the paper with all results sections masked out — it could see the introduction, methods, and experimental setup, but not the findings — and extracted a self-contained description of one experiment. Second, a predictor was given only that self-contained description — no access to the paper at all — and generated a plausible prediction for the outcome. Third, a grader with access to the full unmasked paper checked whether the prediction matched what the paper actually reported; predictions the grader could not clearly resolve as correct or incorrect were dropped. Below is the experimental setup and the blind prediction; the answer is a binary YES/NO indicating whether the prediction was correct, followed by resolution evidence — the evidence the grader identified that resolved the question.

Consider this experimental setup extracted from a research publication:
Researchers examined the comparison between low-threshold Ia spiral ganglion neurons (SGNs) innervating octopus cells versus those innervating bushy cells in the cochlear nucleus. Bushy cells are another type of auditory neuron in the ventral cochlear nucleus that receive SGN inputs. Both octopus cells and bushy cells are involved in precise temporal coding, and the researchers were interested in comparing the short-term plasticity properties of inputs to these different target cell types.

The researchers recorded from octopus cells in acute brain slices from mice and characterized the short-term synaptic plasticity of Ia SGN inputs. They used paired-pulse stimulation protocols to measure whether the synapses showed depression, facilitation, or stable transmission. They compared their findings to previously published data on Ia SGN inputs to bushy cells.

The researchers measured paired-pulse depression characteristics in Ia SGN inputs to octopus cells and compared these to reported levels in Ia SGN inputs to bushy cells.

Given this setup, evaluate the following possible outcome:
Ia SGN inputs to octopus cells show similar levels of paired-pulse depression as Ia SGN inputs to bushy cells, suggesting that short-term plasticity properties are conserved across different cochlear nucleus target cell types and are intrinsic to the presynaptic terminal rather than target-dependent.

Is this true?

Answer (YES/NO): NO